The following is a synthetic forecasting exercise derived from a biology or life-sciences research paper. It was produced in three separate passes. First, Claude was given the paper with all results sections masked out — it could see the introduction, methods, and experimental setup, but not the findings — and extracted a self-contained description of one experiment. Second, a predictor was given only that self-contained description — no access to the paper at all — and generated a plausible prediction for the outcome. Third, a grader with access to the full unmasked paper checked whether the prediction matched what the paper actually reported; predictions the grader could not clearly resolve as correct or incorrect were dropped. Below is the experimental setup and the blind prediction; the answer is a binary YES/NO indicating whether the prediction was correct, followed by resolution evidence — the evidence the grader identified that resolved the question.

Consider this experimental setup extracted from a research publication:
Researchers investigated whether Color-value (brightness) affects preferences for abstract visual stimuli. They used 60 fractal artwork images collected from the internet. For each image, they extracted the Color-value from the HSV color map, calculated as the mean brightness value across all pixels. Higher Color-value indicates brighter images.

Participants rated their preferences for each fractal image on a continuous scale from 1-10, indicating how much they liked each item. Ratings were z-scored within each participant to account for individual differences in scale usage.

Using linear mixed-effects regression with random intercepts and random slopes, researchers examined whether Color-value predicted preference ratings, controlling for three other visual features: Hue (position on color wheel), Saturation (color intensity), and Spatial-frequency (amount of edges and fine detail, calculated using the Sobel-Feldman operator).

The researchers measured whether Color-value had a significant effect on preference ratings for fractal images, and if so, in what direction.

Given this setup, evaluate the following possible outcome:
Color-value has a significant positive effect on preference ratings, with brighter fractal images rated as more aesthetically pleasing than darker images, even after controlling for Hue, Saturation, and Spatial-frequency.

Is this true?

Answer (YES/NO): NO